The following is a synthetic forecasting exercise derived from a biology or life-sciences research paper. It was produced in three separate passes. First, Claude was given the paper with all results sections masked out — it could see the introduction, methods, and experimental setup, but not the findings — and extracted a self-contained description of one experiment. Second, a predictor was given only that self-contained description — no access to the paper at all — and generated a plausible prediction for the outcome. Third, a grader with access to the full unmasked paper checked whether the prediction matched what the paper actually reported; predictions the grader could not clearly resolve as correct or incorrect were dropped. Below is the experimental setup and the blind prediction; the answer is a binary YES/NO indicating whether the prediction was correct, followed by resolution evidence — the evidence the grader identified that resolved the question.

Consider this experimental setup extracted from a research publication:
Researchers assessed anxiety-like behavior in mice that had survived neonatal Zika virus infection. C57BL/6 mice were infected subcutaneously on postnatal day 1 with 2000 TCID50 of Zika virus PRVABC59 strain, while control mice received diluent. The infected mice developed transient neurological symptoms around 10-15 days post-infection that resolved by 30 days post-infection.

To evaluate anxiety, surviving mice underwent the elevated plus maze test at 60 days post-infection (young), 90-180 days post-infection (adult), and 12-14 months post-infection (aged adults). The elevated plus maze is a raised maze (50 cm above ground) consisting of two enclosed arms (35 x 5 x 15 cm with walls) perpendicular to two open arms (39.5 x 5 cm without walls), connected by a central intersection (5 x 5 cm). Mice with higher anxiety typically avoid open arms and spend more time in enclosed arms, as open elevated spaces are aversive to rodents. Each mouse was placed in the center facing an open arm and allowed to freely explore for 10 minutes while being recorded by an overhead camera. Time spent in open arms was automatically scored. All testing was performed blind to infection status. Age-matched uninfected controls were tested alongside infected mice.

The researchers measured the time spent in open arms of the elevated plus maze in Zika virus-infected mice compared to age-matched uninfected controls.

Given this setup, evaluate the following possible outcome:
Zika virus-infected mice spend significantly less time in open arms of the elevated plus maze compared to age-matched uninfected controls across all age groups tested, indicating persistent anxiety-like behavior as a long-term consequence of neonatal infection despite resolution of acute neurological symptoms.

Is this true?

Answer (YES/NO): NO